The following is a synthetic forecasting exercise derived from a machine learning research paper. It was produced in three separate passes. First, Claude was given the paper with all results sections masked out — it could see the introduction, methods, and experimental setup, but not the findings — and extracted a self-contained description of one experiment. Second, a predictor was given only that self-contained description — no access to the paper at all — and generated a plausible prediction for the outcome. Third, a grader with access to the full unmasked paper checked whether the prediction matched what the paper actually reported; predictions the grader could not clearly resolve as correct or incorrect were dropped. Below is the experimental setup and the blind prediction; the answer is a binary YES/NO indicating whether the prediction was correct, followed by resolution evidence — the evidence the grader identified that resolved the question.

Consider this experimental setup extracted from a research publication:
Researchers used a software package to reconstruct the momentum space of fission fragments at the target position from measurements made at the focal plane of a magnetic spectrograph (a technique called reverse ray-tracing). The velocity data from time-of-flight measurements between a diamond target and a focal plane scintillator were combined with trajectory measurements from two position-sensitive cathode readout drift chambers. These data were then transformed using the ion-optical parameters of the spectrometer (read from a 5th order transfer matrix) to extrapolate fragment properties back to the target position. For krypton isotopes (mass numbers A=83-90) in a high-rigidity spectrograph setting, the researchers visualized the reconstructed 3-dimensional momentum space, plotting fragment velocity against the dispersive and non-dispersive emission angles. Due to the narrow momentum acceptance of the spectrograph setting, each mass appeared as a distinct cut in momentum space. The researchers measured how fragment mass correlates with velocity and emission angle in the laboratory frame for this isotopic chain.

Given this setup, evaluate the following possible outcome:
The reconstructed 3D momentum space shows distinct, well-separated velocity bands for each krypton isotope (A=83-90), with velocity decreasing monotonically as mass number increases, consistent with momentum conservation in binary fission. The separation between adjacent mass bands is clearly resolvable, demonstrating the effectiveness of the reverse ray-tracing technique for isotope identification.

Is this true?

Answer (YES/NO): NO